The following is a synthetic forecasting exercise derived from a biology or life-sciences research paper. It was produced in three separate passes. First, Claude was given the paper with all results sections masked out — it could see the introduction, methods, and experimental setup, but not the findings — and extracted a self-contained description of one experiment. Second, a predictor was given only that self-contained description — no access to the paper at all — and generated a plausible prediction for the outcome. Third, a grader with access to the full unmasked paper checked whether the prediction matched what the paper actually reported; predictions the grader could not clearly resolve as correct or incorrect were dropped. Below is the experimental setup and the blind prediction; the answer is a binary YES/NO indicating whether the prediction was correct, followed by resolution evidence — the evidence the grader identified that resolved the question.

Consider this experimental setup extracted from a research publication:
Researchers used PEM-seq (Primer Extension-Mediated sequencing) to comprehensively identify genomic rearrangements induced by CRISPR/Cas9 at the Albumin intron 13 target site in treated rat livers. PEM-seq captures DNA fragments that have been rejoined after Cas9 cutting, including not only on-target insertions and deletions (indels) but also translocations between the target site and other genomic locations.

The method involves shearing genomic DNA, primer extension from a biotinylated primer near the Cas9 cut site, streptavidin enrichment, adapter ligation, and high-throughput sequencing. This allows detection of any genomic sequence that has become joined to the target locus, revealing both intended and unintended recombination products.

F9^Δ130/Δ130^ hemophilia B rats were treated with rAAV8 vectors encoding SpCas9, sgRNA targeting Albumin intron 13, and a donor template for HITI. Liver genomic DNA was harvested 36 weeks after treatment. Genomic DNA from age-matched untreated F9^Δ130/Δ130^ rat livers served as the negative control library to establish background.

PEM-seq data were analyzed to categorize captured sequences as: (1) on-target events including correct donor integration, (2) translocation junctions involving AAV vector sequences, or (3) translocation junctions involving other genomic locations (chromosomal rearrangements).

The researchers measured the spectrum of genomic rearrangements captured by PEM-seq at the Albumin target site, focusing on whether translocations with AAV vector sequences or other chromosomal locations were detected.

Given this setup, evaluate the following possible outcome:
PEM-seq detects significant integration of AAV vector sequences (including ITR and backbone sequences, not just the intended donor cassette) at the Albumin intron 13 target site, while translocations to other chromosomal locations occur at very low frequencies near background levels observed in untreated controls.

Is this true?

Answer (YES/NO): YES